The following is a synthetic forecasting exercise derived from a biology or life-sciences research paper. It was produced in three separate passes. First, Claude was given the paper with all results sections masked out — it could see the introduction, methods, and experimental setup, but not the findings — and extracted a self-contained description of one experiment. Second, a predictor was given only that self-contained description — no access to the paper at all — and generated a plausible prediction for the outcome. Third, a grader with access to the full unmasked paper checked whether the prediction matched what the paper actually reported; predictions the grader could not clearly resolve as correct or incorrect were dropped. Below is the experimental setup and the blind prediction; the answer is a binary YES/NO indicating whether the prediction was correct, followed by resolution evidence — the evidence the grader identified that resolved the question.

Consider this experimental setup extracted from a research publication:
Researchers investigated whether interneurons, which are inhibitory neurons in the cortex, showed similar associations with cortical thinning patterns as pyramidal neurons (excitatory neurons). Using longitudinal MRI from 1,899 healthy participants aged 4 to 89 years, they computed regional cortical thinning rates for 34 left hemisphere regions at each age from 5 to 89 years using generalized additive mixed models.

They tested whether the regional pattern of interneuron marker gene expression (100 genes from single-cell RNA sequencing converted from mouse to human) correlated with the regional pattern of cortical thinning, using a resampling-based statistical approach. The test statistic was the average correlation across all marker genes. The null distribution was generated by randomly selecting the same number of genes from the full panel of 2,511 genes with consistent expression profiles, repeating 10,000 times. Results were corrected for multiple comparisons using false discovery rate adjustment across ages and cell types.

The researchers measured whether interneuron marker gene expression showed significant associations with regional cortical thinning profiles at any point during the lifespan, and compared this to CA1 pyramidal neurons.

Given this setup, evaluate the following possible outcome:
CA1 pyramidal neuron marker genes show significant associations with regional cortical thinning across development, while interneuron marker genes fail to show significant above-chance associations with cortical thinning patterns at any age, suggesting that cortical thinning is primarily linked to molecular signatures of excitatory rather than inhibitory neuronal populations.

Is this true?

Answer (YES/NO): YES